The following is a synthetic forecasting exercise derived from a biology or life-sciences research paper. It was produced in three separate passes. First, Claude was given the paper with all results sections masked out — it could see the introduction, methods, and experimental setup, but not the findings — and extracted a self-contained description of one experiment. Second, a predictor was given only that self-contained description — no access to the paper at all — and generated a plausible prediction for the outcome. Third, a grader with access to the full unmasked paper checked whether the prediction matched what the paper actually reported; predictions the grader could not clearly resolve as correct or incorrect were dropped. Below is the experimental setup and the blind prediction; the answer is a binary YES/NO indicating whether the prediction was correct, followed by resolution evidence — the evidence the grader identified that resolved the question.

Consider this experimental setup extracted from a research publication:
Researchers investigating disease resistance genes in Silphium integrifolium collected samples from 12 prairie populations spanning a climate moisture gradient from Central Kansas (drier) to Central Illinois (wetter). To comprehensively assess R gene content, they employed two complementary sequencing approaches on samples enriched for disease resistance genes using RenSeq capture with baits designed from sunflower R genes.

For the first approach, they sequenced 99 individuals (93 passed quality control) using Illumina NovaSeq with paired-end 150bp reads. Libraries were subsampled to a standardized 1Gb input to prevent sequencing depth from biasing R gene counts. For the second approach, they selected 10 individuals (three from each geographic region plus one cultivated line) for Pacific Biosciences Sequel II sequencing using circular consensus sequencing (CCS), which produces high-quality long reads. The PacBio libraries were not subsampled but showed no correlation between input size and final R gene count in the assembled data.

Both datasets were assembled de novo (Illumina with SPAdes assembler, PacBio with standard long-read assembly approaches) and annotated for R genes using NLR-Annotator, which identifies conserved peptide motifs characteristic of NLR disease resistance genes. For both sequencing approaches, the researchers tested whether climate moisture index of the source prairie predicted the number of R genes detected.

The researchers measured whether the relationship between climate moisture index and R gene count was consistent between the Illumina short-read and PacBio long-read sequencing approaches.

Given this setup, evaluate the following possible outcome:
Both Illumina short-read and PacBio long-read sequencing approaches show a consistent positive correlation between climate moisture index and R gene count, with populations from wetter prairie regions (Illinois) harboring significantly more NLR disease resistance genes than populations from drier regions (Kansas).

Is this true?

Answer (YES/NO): YES